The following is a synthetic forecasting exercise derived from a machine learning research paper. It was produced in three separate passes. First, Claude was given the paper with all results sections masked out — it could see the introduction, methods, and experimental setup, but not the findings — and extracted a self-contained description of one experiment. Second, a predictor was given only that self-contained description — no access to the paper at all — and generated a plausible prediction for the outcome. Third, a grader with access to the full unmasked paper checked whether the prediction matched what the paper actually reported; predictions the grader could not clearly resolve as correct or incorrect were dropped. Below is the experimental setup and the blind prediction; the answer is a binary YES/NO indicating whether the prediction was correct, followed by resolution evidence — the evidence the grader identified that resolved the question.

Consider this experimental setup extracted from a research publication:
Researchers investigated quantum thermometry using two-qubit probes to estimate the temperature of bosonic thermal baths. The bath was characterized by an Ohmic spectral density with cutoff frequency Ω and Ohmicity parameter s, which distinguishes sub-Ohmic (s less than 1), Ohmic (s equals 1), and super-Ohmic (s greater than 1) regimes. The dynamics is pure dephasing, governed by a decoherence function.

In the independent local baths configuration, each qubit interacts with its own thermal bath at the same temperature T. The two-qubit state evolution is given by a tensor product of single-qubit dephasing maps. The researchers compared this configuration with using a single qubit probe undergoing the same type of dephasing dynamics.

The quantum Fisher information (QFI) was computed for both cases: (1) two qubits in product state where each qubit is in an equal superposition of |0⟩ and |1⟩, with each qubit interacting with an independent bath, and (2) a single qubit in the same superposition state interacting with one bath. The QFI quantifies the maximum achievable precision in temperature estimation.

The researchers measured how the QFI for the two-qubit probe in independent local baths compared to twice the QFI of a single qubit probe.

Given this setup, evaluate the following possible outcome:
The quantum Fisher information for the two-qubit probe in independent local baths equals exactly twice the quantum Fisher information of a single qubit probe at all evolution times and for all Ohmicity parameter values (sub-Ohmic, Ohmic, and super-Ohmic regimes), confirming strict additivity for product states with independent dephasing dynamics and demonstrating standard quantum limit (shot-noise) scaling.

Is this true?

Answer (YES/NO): YES